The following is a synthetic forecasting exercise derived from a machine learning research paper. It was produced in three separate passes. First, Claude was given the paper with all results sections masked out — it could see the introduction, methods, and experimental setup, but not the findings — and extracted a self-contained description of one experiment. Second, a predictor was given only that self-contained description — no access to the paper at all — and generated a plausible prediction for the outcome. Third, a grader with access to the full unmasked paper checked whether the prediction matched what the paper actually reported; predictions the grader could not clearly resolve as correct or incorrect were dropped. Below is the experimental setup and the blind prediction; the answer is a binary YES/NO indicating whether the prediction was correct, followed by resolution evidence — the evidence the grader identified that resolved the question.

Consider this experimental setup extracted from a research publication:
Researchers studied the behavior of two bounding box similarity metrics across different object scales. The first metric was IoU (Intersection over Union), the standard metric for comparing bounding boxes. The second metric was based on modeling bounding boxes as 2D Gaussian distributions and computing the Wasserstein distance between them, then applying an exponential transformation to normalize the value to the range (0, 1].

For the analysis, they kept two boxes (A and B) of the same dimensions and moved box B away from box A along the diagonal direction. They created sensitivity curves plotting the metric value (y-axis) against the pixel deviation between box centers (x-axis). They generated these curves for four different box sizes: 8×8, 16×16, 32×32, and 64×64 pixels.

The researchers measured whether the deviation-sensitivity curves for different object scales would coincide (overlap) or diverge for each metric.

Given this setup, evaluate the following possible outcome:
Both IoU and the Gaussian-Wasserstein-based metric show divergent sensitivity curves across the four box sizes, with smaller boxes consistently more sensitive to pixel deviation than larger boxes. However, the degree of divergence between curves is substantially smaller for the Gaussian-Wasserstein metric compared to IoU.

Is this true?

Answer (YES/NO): NO